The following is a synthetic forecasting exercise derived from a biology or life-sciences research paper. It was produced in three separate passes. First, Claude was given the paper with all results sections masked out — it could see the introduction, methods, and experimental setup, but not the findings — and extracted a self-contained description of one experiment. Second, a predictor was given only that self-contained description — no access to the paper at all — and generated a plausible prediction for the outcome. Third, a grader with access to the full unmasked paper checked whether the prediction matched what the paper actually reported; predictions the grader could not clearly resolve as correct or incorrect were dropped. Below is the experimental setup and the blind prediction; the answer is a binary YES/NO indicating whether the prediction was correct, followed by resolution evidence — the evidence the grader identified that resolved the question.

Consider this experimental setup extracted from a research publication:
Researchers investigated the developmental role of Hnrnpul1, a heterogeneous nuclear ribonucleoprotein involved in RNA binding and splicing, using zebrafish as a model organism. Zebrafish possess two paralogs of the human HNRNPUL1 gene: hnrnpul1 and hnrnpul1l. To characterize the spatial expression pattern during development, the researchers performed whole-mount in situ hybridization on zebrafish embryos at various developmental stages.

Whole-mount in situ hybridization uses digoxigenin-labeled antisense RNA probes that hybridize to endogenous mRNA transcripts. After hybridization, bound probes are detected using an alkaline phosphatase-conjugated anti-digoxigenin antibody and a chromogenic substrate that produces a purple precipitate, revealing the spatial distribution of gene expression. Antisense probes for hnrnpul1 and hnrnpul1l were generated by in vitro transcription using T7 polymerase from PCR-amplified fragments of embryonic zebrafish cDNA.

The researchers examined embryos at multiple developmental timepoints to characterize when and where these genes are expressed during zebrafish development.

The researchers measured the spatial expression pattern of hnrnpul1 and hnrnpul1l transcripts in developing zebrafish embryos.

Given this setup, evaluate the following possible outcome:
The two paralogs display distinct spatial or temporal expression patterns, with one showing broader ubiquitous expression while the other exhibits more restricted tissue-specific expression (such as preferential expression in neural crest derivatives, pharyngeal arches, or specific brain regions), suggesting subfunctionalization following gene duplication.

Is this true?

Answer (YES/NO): NO